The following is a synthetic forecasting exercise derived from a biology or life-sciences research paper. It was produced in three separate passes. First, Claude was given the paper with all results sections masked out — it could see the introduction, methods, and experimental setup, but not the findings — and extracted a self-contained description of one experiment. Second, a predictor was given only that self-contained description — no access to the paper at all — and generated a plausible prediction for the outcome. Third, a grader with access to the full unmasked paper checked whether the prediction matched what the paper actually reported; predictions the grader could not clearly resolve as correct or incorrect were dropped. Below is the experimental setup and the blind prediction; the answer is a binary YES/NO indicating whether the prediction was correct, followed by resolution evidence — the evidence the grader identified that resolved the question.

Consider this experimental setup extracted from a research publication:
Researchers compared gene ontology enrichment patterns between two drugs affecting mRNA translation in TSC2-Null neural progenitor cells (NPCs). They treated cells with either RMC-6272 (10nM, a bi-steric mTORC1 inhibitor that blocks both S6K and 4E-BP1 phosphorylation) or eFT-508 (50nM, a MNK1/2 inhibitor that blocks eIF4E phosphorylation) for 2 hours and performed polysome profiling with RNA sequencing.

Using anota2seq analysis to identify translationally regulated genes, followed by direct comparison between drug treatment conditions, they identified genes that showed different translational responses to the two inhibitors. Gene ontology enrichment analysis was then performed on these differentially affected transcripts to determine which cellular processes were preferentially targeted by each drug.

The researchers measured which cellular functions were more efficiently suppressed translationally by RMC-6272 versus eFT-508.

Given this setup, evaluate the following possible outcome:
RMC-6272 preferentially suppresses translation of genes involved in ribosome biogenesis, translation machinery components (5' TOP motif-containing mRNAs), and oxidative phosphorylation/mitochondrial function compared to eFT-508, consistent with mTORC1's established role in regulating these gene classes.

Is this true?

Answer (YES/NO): YES